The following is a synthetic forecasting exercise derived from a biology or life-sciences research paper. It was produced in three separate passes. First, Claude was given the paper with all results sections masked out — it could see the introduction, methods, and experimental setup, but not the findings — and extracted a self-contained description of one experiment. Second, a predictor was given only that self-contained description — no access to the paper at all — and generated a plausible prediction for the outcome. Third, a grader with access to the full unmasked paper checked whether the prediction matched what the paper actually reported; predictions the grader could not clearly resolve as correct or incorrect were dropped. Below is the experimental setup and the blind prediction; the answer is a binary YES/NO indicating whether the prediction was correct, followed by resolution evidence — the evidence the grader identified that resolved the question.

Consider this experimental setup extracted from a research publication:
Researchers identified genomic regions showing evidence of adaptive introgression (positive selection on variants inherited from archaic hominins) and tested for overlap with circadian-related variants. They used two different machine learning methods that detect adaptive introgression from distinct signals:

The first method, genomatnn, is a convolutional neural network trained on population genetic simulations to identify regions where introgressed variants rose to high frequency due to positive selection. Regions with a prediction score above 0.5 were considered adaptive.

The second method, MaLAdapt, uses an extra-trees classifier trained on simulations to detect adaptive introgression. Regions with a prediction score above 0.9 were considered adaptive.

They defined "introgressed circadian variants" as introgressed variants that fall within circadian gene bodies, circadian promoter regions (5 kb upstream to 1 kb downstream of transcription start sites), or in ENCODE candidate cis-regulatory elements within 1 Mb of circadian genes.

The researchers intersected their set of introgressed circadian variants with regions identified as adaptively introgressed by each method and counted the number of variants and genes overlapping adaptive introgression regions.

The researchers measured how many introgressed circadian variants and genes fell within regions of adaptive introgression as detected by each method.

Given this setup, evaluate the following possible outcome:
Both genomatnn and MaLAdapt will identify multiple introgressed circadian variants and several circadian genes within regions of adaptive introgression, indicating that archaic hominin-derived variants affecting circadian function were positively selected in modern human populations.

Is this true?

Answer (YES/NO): YES